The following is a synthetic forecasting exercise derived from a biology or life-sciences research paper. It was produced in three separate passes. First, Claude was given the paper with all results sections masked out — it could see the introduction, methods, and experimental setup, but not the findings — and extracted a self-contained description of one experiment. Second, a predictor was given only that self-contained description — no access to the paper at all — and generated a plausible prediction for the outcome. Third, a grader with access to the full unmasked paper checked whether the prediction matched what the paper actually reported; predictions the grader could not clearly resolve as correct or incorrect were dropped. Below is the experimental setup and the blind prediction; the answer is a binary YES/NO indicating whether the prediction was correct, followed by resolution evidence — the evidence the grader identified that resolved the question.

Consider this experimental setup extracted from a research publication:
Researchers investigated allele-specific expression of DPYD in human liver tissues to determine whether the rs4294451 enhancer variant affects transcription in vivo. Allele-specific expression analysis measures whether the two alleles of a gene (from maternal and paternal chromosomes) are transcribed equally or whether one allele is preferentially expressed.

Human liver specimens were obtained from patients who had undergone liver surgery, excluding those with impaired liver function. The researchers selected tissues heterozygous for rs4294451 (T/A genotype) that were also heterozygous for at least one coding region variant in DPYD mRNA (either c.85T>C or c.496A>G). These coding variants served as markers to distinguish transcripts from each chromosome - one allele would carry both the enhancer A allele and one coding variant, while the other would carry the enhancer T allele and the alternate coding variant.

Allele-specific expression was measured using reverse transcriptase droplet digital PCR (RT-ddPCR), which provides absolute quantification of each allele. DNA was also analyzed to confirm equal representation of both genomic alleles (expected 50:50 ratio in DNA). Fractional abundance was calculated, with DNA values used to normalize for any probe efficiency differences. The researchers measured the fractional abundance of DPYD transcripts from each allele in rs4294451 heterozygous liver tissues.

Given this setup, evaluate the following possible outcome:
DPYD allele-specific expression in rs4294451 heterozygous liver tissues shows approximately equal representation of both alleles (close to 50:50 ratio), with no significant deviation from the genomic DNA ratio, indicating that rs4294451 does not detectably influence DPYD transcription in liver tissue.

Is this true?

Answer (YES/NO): NO